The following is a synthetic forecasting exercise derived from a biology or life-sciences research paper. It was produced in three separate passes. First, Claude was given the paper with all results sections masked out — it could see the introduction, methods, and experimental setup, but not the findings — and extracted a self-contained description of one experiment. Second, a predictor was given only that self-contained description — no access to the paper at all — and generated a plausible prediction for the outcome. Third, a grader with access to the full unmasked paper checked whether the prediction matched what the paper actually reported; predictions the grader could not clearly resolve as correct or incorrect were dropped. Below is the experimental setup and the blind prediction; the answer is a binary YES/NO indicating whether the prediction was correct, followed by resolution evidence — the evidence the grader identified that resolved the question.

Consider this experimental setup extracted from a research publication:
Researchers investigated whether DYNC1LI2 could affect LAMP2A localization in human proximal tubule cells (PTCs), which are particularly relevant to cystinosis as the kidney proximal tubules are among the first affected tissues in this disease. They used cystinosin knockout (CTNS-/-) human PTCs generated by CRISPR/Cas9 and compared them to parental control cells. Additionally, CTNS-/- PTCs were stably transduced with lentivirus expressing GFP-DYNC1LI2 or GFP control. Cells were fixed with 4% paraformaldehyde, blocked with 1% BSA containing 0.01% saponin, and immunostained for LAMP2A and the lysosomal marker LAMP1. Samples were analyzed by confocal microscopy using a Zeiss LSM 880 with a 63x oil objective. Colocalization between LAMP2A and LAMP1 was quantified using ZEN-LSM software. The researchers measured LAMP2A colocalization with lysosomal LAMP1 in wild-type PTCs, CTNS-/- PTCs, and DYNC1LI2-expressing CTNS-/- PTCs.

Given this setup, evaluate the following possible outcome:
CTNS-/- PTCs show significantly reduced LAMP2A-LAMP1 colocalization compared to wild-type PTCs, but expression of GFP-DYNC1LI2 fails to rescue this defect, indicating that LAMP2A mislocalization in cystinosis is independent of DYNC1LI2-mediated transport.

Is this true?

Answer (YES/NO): NO